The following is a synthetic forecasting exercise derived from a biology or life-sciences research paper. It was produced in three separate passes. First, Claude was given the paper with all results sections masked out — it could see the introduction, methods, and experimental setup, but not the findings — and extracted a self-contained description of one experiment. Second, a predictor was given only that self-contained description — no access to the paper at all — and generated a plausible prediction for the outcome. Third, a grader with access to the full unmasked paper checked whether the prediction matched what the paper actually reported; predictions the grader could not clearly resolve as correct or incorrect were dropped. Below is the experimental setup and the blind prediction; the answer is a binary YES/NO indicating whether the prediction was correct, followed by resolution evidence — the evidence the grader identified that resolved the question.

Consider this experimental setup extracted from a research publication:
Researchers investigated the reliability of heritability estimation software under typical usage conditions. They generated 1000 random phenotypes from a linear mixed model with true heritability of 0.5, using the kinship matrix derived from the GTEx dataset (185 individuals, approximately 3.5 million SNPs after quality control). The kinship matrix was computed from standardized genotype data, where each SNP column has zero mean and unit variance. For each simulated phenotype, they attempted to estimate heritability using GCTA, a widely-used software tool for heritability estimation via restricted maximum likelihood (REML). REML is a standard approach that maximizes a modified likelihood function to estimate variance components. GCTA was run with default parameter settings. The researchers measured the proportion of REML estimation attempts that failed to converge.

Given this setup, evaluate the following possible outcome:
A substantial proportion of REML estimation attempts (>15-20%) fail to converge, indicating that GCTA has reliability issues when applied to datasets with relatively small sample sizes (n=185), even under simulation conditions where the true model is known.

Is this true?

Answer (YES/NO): NO